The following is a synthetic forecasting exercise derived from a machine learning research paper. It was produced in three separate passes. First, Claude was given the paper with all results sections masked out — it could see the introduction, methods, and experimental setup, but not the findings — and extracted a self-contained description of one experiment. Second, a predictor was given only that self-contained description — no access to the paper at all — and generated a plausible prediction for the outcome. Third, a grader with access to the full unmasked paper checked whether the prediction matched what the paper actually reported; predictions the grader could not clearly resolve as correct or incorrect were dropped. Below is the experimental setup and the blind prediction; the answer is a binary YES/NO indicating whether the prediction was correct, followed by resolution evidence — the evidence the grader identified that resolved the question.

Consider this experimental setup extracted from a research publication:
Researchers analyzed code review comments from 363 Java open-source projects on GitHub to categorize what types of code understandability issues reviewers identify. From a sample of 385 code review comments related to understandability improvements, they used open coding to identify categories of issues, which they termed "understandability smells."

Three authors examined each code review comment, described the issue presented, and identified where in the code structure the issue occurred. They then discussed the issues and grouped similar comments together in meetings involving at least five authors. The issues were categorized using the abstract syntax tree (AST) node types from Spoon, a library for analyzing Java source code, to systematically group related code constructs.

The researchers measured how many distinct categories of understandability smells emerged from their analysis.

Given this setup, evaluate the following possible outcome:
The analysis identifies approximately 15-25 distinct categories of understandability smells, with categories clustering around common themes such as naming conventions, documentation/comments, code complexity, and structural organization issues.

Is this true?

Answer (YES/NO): NO